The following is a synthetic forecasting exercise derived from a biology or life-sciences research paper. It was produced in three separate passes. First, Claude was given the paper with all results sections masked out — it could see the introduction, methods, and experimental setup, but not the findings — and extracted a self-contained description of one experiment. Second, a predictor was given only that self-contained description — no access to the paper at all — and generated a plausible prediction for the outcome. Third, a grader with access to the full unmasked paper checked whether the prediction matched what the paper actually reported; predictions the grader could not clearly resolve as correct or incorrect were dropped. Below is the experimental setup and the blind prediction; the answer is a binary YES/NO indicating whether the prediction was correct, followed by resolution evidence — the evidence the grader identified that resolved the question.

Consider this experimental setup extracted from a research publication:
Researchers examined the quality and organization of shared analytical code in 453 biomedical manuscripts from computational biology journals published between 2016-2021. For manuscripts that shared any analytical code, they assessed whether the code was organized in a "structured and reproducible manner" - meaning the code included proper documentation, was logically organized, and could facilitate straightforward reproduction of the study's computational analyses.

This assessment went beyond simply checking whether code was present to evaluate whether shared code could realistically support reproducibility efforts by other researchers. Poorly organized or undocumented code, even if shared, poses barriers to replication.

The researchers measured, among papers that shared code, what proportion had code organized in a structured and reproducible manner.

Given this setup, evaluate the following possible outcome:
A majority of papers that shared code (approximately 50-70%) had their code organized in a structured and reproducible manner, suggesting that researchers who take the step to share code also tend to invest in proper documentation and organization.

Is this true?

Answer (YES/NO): NO